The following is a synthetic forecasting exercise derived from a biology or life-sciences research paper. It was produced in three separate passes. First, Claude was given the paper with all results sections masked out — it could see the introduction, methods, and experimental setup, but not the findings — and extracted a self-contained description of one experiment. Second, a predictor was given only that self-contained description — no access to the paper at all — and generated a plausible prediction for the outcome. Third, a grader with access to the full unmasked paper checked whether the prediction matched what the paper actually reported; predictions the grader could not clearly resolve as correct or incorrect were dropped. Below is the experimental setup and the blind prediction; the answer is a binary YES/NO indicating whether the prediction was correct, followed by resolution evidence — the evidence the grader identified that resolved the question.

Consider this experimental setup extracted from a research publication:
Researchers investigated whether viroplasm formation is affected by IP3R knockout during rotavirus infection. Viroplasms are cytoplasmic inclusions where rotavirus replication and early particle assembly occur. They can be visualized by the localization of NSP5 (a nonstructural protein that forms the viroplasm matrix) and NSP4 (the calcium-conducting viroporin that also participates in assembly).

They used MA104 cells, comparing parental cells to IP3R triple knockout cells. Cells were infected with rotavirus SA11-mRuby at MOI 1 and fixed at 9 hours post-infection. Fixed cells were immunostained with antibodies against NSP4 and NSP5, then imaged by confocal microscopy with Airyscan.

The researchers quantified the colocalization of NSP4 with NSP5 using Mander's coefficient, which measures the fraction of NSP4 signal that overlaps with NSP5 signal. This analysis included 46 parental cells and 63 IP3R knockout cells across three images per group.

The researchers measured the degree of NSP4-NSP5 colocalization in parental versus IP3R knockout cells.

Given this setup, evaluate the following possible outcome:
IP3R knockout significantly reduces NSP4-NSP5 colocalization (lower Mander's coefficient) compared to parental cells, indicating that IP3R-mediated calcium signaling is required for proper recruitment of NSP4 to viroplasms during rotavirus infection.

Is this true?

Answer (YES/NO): NO